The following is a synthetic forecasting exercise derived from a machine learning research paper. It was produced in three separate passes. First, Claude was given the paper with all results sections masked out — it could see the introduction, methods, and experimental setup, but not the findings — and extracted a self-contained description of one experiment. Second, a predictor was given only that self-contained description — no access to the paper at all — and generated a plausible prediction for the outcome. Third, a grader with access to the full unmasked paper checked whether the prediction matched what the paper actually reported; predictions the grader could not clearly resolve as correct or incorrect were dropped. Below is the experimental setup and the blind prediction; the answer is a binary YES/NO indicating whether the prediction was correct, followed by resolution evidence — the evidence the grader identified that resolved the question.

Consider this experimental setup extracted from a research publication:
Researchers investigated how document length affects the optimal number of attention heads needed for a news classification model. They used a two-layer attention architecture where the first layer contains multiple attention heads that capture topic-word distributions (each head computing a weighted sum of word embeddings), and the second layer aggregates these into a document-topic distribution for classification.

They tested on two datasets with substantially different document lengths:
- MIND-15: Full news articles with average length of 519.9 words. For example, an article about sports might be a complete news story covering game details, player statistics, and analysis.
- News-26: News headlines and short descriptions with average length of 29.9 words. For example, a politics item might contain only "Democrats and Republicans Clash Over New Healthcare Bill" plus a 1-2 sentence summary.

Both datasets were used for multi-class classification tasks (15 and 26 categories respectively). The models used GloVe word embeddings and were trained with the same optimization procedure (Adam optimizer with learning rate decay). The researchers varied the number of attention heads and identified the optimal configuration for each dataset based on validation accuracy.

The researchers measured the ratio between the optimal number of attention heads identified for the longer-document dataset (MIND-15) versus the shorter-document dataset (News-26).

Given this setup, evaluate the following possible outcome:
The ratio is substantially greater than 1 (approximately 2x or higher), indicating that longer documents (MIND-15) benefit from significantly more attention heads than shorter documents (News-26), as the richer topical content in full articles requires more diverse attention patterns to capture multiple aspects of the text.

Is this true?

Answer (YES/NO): YES